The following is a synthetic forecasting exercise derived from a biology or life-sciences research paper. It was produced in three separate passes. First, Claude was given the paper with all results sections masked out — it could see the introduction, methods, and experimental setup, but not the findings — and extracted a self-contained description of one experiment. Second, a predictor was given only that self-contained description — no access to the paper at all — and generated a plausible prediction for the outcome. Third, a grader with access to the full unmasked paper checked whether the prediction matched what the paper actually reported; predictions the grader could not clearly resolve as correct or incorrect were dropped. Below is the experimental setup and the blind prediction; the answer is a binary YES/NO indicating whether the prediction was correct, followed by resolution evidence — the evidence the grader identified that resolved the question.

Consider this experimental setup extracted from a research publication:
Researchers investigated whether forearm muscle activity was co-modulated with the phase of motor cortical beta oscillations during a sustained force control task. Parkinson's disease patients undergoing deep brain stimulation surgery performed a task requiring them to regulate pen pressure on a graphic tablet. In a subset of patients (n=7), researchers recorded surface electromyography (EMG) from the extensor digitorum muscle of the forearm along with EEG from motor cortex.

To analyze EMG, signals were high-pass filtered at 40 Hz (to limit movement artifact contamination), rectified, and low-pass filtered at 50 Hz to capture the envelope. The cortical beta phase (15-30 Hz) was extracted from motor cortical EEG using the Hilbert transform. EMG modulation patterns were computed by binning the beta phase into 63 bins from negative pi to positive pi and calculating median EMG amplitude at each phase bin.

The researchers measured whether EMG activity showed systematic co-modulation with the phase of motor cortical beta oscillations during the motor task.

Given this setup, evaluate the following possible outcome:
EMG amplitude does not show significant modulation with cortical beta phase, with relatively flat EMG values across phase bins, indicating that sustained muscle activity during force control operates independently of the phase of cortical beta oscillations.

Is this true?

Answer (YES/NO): NO